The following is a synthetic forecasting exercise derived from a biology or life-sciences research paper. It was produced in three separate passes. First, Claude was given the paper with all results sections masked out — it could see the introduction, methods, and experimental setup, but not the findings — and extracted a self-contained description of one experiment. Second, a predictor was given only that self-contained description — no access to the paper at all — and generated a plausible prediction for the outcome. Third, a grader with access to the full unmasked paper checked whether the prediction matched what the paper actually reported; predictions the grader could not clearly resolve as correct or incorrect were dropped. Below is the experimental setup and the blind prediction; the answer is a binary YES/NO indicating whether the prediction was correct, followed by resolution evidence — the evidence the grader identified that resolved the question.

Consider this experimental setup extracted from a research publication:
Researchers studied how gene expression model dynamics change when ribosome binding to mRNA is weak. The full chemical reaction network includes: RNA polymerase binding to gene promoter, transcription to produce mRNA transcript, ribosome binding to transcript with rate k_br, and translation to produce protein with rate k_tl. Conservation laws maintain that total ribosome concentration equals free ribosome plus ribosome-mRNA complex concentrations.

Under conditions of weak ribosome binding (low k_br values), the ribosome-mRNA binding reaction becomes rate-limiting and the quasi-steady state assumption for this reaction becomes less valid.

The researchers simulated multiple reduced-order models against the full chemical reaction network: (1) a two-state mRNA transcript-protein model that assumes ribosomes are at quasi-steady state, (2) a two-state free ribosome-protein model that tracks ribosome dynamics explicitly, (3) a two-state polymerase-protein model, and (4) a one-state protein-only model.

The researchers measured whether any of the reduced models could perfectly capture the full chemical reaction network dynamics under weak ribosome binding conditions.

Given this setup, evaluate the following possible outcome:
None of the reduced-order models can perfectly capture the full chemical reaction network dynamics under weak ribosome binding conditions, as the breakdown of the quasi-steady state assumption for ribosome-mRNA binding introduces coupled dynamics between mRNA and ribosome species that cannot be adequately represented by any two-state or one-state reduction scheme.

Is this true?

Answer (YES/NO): NO